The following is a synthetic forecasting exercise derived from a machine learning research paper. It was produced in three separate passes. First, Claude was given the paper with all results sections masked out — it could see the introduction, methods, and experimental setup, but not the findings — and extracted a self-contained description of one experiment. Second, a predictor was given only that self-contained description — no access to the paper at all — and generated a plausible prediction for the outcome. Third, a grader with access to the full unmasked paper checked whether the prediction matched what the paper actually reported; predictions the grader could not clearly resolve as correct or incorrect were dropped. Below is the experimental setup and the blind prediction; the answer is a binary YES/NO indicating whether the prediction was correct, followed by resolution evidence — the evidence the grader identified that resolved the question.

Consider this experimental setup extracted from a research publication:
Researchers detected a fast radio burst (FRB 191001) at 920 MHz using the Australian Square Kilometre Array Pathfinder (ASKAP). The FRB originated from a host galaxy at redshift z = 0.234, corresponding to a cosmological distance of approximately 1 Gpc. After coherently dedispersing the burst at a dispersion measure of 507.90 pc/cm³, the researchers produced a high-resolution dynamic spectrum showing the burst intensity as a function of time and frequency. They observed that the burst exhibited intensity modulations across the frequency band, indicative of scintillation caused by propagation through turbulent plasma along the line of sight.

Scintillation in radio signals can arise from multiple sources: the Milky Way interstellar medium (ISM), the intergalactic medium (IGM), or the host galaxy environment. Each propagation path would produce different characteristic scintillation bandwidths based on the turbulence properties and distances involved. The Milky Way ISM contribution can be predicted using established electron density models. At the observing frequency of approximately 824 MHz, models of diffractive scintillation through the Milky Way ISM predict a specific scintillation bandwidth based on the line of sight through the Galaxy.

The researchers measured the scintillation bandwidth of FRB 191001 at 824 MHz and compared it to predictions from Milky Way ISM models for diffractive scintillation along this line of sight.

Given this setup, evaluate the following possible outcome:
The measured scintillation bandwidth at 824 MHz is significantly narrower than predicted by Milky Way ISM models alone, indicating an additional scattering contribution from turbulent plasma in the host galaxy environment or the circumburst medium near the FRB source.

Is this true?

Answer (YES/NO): NO